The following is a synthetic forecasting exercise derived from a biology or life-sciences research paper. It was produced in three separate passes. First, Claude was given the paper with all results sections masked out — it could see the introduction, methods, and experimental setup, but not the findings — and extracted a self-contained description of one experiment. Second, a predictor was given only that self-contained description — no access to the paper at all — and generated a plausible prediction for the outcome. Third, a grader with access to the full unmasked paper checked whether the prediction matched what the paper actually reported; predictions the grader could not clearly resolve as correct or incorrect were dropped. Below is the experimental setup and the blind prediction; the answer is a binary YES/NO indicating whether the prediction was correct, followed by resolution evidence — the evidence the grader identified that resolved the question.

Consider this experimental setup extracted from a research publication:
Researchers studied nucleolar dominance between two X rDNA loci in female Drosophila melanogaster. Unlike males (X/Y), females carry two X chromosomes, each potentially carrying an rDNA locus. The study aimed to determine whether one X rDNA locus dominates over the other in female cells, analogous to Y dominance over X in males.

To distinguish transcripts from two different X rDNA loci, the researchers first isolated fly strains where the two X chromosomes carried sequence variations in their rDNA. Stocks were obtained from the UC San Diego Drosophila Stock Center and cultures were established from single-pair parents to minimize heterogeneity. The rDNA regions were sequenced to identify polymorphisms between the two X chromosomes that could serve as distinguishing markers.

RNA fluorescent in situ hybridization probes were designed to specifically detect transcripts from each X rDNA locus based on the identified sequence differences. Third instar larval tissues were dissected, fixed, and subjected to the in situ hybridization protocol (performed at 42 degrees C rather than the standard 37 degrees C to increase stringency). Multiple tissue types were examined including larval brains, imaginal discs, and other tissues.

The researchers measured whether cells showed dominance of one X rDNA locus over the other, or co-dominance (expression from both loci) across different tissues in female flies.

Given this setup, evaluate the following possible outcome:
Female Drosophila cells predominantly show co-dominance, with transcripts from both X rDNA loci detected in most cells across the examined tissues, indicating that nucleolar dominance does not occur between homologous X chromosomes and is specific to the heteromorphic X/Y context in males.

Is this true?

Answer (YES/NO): YES